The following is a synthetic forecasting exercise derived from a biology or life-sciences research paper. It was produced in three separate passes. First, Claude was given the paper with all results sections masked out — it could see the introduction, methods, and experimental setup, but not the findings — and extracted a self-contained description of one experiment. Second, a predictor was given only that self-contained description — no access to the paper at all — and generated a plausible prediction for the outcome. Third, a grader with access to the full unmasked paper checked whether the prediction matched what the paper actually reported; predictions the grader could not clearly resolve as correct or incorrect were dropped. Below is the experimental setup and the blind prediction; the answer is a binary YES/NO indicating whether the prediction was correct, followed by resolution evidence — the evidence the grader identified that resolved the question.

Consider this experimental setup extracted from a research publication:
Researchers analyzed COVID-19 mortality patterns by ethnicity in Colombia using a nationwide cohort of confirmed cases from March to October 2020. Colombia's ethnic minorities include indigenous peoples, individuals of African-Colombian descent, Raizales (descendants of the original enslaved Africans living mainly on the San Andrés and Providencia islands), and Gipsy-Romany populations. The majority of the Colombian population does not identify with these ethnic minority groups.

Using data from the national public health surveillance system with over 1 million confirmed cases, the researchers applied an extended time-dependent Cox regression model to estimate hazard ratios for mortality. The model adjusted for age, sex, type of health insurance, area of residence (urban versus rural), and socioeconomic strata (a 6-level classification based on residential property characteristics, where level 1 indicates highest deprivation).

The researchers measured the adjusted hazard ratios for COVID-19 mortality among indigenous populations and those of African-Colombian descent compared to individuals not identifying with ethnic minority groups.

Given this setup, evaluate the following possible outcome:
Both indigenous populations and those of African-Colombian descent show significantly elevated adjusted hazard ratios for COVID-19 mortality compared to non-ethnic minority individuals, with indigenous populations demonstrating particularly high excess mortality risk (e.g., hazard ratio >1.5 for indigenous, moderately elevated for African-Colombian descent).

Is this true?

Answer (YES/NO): NO